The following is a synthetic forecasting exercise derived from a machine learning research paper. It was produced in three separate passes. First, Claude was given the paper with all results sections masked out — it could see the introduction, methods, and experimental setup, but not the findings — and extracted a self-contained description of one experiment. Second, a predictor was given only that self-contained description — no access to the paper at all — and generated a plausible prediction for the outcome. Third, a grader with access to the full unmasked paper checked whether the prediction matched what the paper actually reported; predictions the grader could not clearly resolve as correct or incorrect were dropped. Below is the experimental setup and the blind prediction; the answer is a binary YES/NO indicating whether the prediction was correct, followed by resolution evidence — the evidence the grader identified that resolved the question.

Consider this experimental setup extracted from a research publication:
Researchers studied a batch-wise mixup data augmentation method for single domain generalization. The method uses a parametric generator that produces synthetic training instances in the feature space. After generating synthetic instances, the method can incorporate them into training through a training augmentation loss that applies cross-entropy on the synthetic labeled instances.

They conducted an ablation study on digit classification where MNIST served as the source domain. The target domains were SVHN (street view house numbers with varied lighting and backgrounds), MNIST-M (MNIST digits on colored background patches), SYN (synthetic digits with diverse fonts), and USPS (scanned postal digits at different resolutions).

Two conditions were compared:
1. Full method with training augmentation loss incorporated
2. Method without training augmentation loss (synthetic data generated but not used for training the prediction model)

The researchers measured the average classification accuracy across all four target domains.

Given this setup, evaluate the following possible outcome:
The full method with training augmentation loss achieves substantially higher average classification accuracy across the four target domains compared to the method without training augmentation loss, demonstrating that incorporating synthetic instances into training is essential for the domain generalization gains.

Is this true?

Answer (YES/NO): YES